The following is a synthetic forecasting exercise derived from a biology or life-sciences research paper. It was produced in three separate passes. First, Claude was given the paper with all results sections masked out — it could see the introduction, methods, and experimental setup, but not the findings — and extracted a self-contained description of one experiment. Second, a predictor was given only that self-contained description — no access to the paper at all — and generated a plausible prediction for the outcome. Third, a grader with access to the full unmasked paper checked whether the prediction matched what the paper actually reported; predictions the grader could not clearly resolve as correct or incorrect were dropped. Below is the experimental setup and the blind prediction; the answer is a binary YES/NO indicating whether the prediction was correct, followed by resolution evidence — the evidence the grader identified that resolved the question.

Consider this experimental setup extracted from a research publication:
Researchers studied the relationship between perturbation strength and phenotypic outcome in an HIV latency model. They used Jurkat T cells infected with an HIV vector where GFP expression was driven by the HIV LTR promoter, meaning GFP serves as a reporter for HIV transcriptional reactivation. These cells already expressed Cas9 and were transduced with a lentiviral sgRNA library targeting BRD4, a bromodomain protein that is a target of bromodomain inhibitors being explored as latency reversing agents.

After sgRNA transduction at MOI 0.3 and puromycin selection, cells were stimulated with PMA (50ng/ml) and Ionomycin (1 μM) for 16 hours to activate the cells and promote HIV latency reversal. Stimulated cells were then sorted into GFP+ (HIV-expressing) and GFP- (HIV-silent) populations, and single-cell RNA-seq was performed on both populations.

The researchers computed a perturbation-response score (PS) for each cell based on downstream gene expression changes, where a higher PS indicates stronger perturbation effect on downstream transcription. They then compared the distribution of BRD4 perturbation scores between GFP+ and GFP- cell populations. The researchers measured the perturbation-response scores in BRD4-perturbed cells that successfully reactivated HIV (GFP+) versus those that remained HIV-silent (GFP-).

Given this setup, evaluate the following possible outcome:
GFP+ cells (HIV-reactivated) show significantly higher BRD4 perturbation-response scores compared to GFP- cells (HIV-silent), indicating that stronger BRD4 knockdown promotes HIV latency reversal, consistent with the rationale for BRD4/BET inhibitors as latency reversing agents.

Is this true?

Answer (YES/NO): YES